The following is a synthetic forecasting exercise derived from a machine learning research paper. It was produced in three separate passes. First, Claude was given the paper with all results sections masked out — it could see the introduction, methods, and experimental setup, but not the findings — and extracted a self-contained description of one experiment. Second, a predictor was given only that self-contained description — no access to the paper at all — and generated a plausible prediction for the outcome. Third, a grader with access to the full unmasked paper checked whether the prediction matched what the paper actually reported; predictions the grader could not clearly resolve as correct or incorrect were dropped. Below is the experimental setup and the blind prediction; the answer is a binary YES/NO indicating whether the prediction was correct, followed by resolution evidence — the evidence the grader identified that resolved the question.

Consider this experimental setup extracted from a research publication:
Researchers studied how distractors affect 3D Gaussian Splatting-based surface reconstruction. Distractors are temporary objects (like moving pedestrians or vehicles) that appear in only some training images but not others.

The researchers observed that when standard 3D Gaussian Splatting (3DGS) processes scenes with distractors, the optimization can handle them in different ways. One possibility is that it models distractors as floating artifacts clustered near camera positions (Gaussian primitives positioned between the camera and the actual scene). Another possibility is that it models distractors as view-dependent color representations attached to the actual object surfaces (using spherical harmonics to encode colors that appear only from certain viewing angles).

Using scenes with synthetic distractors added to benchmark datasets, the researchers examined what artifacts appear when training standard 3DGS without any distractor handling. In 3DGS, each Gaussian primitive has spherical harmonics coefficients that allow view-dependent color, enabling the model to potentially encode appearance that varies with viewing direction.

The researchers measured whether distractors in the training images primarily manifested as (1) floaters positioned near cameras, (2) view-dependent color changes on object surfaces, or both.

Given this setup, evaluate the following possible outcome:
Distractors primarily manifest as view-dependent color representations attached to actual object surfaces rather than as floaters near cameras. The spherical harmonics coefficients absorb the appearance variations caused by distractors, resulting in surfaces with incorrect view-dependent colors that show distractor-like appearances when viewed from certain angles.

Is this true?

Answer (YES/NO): NO